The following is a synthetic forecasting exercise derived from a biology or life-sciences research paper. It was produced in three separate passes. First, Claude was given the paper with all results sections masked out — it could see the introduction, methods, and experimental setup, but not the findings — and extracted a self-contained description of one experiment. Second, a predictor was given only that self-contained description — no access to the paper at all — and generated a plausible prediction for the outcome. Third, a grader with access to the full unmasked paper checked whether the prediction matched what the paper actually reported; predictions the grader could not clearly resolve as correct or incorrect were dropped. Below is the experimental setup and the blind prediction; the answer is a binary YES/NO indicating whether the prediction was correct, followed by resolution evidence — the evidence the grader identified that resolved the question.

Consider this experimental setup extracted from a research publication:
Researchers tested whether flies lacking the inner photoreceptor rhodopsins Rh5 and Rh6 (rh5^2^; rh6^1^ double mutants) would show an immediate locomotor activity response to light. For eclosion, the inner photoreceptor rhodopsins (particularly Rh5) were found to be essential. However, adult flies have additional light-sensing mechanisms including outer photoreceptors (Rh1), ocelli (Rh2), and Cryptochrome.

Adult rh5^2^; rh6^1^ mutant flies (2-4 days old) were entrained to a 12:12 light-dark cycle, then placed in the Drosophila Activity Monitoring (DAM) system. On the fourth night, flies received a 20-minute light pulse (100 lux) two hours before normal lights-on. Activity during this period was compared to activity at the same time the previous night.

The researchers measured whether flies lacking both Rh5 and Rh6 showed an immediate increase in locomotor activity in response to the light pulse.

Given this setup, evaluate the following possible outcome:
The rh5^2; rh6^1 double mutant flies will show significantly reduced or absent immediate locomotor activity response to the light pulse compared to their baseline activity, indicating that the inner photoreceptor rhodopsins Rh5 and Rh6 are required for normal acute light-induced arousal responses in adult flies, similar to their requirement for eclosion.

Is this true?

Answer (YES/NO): NO